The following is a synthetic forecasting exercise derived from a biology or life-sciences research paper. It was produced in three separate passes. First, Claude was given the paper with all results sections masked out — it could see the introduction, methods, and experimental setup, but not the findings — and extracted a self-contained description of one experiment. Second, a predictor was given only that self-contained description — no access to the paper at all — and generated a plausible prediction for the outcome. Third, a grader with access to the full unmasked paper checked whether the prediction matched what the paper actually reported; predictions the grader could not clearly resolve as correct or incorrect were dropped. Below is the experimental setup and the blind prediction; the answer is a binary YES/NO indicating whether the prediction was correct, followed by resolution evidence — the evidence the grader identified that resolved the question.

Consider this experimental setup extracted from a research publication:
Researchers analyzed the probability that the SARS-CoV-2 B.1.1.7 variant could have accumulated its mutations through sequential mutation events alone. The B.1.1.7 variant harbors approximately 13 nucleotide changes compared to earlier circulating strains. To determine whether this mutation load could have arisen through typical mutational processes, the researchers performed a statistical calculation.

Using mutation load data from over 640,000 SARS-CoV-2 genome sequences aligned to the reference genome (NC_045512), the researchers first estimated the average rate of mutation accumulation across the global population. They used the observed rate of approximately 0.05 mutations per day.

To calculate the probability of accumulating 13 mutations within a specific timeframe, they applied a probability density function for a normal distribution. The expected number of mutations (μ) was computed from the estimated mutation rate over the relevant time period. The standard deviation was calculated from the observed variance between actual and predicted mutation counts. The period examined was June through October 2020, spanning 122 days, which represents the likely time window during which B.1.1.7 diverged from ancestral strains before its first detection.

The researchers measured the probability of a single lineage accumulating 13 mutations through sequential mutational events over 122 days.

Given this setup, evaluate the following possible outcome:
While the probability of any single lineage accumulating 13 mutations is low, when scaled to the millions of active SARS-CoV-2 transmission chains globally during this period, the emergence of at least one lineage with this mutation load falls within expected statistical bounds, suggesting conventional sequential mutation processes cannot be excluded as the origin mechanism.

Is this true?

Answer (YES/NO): NO